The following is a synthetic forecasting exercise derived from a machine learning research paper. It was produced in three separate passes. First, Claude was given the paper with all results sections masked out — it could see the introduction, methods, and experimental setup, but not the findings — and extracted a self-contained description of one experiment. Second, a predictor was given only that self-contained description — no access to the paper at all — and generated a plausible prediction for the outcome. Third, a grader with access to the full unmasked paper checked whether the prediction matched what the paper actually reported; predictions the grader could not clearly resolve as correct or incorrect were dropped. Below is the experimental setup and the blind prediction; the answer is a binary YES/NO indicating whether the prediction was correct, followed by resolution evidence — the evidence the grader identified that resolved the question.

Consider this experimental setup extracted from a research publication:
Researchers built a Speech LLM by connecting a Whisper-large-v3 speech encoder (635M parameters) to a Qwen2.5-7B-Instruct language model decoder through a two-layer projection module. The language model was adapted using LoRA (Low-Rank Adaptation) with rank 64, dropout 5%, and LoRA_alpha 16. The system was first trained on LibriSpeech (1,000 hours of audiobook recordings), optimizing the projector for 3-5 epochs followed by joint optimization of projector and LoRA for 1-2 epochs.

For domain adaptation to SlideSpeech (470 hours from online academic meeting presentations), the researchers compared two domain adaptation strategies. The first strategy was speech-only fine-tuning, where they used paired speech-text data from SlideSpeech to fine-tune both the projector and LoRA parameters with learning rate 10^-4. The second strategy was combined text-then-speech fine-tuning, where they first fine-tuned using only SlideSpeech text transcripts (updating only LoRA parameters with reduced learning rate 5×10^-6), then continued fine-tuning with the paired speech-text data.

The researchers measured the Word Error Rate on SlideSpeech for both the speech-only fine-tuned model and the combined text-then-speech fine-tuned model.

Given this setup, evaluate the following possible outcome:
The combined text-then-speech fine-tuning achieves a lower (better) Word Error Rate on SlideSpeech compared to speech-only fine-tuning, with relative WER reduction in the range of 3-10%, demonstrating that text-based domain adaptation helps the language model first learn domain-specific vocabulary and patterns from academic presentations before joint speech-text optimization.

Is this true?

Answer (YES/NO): NO